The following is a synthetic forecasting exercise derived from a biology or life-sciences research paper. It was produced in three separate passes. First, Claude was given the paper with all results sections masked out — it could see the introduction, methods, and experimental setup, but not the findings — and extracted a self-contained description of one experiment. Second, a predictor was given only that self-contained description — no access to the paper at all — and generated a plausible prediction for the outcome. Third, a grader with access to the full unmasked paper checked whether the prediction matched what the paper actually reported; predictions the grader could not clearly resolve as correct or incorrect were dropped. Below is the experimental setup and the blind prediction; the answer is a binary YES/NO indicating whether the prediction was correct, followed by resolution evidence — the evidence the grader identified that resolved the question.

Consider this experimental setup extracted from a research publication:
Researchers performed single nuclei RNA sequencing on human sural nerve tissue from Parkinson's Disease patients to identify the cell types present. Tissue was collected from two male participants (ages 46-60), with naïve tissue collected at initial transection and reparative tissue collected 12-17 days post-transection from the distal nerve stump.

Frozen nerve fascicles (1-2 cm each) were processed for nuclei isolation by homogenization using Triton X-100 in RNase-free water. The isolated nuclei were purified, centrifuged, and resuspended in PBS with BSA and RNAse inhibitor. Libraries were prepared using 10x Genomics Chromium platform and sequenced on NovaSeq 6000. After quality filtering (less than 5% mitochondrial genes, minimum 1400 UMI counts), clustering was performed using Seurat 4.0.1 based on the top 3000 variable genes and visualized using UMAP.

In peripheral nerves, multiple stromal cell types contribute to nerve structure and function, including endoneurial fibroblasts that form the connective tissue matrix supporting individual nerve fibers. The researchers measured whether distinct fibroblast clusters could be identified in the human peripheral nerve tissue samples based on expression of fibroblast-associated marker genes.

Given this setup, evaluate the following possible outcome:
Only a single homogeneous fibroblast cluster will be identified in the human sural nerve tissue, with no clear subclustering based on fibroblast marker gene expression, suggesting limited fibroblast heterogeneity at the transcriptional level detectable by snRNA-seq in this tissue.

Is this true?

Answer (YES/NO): NO